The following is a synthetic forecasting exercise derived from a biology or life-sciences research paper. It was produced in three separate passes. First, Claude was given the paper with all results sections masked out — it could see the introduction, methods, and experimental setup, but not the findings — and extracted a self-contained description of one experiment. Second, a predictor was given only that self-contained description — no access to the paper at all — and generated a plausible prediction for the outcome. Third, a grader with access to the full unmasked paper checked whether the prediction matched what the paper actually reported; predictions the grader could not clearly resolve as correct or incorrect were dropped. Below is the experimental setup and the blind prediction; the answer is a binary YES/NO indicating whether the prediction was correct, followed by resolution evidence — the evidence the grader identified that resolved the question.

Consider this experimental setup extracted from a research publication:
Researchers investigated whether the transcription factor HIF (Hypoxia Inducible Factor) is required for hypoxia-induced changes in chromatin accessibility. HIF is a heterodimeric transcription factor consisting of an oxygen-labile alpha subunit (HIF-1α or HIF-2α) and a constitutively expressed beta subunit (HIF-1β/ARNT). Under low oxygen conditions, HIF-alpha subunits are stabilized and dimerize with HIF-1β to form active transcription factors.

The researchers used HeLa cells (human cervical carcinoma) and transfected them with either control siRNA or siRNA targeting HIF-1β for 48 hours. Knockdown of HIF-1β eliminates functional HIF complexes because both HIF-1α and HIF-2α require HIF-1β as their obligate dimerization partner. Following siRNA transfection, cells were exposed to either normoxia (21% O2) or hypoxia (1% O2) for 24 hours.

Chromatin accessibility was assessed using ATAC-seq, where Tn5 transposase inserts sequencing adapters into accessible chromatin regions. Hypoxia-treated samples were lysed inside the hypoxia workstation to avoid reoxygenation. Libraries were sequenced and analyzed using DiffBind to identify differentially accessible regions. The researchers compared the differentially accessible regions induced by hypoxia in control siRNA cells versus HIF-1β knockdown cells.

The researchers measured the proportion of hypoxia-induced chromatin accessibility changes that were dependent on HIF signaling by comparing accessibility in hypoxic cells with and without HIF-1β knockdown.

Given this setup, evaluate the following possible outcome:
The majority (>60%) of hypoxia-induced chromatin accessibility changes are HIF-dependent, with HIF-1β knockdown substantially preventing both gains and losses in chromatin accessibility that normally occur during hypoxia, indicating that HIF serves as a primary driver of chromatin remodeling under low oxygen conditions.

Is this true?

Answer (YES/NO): NO